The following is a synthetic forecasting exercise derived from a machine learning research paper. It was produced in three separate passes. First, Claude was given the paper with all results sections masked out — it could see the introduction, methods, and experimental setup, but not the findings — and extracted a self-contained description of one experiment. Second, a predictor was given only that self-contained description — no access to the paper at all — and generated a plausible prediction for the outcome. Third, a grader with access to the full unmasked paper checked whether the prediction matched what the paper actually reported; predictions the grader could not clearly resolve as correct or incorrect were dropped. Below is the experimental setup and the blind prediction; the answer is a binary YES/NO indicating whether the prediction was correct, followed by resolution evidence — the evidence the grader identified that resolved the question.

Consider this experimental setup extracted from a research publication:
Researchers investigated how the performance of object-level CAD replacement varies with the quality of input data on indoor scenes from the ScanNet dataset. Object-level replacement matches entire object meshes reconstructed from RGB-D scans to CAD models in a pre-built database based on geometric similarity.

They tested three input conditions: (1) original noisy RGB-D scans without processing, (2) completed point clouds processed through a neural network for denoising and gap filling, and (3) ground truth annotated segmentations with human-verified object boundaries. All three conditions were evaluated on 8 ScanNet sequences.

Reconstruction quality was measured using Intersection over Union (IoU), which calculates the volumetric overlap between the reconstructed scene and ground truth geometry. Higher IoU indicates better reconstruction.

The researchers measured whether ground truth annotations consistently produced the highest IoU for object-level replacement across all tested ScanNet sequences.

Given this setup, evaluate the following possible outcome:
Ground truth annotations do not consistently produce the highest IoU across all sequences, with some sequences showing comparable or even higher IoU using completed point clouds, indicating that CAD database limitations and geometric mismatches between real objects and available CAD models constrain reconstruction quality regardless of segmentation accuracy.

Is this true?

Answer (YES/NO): YES